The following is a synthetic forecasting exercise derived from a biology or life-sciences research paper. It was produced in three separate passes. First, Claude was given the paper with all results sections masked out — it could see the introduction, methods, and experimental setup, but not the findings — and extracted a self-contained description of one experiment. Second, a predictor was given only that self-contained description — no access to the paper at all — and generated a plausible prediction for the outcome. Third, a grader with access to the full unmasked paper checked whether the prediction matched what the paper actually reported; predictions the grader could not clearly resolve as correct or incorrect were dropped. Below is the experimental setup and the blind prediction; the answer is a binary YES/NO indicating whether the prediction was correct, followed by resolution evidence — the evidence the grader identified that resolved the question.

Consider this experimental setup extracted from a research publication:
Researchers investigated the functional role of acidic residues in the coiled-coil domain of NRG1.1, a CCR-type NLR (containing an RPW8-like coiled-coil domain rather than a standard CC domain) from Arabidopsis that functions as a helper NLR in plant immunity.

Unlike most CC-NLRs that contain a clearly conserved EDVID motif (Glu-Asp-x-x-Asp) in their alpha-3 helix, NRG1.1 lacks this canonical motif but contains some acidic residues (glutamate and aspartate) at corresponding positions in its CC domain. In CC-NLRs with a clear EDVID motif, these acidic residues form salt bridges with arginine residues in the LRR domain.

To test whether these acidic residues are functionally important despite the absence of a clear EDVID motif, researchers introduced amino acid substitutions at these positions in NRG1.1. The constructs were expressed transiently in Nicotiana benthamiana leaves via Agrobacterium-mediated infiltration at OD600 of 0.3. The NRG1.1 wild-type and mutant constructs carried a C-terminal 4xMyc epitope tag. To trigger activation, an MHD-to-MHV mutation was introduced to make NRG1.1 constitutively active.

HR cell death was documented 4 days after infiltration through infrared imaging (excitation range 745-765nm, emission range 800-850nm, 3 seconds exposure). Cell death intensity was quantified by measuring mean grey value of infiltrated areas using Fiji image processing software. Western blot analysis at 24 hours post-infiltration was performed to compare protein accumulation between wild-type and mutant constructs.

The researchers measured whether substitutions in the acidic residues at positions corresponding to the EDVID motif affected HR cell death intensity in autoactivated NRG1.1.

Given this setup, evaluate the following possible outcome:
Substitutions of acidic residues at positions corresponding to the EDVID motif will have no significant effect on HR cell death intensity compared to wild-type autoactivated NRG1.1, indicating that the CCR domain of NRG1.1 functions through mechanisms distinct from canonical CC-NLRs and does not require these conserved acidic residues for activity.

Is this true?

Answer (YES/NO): NO